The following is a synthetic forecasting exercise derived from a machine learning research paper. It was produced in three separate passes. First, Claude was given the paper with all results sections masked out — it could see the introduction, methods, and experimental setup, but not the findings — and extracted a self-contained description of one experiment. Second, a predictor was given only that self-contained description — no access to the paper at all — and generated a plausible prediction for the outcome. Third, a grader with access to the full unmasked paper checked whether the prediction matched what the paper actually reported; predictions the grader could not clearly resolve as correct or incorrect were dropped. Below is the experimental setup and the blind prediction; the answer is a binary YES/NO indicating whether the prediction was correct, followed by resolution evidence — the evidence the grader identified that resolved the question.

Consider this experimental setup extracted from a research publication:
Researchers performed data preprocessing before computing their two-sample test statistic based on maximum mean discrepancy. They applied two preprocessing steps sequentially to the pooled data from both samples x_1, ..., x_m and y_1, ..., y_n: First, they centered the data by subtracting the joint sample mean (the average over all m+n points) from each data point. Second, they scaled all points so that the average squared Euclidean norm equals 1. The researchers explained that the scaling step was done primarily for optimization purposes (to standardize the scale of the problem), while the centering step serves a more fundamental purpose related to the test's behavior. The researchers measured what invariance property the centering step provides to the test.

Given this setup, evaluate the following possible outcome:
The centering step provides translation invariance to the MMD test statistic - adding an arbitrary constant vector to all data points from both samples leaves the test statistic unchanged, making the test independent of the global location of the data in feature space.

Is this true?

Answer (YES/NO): YES